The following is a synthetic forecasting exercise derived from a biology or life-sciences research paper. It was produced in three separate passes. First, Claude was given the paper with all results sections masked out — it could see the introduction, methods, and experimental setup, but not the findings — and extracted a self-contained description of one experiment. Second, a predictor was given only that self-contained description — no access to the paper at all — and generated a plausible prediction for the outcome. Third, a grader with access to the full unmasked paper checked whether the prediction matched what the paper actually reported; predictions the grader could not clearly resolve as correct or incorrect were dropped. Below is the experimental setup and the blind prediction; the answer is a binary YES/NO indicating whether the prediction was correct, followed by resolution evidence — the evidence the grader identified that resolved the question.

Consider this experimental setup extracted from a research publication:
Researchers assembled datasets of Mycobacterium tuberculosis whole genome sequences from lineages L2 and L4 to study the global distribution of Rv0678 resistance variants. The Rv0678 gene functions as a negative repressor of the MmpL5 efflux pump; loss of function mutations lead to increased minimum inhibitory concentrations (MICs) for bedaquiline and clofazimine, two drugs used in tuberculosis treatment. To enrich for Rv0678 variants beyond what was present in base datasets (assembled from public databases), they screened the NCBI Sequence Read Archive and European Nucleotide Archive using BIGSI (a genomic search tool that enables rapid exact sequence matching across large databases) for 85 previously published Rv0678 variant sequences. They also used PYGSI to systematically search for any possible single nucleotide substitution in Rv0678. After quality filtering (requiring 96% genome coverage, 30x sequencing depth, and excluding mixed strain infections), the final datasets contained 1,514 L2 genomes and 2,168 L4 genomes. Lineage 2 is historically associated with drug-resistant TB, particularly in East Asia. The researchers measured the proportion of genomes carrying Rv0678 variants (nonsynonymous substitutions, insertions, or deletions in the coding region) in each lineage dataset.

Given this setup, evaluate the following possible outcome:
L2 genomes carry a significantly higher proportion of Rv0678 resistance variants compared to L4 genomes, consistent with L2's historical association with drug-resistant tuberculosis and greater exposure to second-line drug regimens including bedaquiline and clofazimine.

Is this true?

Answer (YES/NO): NO